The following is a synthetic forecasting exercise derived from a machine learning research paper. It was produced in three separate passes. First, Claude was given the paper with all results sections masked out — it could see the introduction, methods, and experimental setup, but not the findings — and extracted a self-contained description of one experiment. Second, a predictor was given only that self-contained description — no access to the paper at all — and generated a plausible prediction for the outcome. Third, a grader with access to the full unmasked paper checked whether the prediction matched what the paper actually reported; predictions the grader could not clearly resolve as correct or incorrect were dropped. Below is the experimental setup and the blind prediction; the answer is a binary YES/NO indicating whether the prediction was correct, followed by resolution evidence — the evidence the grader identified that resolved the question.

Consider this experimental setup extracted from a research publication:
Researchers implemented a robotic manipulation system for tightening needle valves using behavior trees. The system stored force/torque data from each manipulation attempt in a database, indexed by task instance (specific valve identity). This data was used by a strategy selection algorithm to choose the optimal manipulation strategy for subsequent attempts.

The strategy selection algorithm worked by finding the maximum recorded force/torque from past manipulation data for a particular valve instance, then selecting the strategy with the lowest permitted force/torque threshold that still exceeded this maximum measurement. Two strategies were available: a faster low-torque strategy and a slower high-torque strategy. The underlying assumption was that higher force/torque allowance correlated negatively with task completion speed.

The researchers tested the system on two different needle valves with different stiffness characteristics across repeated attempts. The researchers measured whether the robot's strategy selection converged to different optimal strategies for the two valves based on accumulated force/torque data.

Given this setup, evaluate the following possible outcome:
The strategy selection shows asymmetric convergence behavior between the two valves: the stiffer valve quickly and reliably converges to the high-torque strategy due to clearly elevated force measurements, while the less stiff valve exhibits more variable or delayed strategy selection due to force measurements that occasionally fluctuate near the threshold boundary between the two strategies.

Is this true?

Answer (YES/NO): NO